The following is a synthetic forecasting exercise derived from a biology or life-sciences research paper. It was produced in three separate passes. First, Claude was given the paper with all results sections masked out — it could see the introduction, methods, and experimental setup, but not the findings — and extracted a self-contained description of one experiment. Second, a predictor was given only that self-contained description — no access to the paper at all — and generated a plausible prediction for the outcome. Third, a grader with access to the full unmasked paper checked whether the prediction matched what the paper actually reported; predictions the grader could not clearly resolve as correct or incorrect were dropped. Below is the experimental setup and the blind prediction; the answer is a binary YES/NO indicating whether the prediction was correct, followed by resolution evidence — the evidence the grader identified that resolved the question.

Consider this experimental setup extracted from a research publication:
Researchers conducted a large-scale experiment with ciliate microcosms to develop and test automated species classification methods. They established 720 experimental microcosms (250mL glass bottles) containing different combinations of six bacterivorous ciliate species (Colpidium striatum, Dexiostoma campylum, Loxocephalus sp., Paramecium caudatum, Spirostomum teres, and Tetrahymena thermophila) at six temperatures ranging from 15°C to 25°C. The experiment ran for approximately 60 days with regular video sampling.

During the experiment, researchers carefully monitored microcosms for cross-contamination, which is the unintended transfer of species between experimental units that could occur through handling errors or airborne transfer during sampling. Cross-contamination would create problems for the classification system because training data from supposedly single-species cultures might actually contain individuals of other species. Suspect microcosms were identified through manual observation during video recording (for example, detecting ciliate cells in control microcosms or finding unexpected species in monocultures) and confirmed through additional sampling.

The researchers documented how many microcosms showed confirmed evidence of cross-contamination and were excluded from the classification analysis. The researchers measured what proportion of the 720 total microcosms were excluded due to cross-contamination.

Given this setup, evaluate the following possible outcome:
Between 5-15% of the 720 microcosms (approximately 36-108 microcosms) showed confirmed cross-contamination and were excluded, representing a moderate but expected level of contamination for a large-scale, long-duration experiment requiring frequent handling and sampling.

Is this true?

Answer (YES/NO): NO